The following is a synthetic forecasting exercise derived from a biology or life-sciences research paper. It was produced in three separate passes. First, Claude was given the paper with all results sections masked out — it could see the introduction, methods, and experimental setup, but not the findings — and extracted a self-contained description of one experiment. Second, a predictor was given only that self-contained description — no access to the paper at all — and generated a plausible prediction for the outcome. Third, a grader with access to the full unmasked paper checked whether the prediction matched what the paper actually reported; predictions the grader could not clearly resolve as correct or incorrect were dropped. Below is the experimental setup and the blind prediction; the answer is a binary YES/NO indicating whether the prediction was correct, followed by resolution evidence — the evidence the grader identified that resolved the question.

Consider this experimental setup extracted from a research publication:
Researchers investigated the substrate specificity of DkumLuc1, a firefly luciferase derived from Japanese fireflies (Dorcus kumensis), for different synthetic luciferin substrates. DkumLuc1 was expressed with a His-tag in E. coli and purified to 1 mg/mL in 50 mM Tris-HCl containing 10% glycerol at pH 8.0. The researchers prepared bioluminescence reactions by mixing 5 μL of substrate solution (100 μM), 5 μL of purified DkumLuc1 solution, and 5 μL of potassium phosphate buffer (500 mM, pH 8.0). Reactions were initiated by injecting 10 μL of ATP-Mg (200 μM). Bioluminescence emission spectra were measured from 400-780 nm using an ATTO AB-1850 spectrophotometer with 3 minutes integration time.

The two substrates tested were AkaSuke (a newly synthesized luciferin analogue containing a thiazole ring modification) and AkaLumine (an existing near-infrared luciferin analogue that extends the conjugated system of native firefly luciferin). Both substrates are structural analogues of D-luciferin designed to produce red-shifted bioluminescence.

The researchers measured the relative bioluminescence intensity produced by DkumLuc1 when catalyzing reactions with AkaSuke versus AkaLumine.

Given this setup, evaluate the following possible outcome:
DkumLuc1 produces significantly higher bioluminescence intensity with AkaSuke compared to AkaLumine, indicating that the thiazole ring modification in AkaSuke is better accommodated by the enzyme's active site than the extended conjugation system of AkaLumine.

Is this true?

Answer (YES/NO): YES